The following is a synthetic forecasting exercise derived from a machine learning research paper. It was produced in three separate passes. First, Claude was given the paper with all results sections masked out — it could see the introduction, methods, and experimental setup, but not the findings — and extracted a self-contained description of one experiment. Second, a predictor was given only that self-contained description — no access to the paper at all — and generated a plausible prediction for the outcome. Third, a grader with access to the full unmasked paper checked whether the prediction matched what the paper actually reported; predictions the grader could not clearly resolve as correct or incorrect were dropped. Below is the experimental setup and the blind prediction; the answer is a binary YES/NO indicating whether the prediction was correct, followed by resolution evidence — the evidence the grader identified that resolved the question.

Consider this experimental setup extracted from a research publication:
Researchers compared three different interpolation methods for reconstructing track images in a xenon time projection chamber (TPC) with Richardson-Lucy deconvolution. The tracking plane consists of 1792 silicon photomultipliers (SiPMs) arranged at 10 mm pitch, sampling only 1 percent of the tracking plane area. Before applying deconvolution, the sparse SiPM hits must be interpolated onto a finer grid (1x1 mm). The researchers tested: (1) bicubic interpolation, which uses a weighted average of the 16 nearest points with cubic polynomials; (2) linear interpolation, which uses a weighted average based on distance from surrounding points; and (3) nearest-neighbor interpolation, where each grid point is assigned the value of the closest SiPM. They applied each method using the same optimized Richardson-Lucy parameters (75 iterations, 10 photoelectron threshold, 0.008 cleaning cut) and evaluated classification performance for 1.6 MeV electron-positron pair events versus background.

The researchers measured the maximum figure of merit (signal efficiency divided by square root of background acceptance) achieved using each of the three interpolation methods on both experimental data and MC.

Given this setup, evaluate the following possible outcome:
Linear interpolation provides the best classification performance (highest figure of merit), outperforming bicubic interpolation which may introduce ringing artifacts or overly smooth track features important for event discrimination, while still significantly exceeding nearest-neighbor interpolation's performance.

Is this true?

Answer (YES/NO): NO